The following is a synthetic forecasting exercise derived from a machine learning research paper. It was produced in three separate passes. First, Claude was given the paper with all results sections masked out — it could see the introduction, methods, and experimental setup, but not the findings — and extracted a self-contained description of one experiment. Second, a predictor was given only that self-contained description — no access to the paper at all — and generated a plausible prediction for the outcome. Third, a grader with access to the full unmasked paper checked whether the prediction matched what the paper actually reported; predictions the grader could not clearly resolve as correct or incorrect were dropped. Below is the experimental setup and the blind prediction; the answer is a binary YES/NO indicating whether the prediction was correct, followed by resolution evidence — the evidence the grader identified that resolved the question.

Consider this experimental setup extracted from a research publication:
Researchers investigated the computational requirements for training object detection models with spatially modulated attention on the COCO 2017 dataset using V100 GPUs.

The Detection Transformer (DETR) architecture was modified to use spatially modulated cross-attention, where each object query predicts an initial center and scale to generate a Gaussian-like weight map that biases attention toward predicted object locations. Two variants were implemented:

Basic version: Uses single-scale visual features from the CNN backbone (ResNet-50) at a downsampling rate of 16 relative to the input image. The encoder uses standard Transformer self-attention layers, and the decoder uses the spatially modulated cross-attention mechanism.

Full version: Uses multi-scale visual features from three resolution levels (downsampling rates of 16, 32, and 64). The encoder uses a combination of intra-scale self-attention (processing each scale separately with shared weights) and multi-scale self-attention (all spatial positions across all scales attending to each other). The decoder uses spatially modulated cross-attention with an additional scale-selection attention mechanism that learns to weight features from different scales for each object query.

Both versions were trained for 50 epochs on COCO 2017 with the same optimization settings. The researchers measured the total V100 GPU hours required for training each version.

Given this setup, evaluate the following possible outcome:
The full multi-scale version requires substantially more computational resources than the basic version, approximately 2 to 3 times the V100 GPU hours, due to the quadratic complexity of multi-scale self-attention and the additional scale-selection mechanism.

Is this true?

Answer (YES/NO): YES